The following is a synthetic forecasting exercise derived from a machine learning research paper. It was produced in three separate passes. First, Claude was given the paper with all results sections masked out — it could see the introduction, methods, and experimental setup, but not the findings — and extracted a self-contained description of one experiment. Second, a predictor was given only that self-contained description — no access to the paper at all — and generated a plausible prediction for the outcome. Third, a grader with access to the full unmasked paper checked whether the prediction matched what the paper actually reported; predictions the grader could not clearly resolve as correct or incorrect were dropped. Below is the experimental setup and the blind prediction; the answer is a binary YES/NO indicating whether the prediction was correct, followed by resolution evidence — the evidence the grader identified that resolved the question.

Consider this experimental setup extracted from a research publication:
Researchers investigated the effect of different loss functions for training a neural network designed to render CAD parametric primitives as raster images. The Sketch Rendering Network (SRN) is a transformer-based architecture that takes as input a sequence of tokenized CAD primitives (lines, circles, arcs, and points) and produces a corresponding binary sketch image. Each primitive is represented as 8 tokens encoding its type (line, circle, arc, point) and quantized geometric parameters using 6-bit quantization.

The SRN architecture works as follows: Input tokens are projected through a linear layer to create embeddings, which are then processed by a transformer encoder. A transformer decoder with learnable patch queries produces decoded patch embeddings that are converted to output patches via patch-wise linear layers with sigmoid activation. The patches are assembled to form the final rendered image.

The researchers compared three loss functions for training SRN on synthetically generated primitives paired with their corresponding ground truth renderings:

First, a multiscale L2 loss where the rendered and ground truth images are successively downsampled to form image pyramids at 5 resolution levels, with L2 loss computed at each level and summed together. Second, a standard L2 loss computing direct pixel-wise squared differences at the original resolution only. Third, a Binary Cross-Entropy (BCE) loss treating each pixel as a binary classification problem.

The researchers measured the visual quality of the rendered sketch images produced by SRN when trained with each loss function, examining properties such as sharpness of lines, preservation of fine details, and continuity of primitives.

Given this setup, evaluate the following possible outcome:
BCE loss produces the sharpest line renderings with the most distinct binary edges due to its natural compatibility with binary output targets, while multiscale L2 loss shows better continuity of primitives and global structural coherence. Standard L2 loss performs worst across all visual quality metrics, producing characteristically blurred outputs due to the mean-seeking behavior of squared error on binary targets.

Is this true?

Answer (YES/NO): NO